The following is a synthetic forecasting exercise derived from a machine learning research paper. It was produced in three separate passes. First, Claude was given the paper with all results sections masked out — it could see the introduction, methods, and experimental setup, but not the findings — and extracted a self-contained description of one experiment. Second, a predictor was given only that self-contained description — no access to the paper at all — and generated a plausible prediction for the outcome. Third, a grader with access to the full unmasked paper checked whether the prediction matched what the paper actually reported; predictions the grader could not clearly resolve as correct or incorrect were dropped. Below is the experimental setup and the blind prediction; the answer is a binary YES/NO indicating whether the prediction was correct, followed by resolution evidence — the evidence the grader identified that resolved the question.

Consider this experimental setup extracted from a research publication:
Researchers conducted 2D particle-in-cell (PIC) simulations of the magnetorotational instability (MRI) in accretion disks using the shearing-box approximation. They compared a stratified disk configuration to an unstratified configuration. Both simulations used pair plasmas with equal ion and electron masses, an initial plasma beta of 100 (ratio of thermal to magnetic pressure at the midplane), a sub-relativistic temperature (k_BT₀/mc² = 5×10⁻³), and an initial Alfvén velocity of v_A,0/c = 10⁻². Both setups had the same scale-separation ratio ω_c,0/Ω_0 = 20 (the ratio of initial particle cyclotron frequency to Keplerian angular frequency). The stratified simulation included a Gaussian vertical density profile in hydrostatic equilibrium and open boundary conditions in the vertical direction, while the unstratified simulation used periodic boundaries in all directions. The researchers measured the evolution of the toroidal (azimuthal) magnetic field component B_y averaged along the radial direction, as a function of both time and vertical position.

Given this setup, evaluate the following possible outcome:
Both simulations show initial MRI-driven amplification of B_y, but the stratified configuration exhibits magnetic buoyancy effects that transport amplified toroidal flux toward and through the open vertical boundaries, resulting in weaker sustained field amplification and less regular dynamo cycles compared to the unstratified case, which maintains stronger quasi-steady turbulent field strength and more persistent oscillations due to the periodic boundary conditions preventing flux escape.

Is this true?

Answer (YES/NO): NO